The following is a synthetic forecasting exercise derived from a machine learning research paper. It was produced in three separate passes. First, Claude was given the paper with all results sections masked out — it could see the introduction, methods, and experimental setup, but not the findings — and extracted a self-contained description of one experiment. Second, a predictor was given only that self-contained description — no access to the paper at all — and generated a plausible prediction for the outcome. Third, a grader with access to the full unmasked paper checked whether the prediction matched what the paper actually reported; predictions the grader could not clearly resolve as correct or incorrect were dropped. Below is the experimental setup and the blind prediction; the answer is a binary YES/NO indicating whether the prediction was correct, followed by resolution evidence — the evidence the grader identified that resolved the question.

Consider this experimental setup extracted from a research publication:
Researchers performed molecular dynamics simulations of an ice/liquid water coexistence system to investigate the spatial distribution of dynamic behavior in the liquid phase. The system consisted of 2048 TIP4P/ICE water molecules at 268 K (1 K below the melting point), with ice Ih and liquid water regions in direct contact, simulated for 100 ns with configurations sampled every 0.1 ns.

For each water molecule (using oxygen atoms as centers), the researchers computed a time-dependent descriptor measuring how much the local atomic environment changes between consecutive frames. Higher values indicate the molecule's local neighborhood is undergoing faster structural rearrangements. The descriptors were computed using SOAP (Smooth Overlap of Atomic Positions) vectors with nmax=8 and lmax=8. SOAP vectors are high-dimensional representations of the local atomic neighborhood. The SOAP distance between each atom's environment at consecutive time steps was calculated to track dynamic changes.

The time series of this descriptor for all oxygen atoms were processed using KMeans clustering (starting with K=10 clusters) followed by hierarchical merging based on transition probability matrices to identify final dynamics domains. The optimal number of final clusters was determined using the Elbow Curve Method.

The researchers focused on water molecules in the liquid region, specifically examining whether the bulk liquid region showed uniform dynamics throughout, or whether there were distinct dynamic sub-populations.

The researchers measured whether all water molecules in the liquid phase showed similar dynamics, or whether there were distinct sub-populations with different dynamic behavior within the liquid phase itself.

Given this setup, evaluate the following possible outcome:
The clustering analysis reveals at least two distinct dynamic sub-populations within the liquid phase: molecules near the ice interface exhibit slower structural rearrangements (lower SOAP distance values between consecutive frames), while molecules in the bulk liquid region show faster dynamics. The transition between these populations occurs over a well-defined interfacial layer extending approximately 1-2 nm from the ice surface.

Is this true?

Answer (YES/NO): NO